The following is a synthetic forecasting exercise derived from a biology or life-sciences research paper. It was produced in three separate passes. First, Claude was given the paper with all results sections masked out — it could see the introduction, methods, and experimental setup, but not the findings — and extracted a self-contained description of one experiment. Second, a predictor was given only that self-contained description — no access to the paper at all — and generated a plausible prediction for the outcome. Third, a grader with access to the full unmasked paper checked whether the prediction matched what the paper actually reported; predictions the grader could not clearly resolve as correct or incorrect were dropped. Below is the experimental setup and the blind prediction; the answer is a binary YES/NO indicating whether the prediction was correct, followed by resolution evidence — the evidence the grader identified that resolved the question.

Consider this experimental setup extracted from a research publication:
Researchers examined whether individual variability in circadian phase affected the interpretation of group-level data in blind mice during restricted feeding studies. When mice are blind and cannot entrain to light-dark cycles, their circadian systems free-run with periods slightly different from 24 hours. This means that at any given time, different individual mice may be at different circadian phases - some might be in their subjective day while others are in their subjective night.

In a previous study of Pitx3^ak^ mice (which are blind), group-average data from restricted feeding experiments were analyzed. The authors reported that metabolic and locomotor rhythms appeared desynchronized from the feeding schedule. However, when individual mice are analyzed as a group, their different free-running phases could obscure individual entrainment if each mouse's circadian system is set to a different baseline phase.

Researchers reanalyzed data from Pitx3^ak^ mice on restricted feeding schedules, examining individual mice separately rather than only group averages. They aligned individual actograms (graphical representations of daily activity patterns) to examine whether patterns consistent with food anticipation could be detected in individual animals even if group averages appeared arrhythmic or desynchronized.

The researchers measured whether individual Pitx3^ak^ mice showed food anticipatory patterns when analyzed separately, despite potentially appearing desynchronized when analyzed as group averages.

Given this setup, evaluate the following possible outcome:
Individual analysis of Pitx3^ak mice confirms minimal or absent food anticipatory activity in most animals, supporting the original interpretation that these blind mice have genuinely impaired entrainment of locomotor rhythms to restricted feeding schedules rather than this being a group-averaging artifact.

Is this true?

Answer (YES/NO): NO